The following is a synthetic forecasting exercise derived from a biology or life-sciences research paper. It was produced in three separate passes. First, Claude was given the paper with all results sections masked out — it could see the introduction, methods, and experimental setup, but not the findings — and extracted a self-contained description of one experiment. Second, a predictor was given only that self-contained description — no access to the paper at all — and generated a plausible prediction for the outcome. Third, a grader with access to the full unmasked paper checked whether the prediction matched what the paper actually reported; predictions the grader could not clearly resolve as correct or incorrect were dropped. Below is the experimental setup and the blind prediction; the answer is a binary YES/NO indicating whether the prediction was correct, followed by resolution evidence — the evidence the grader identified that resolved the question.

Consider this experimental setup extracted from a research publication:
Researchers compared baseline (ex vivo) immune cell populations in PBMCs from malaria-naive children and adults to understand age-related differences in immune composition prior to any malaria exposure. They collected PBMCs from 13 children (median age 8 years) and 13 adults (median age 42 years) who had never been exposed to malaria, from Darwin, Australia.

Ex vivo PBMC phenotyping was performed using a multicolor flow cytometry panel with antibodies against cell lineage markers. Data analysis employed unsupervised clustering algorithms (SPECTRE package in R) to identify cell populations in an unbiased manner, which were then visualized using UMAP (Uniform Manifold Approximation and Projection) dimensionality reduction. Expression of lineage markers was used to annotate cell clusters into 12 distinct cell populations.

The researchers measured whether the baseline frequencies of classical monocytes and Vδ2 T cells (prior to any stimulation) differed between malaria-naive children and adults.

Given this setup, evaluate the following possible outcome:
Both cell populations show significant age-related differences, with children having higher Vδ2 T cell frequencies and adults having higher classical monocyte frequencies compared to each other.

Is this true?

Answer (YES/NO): YES